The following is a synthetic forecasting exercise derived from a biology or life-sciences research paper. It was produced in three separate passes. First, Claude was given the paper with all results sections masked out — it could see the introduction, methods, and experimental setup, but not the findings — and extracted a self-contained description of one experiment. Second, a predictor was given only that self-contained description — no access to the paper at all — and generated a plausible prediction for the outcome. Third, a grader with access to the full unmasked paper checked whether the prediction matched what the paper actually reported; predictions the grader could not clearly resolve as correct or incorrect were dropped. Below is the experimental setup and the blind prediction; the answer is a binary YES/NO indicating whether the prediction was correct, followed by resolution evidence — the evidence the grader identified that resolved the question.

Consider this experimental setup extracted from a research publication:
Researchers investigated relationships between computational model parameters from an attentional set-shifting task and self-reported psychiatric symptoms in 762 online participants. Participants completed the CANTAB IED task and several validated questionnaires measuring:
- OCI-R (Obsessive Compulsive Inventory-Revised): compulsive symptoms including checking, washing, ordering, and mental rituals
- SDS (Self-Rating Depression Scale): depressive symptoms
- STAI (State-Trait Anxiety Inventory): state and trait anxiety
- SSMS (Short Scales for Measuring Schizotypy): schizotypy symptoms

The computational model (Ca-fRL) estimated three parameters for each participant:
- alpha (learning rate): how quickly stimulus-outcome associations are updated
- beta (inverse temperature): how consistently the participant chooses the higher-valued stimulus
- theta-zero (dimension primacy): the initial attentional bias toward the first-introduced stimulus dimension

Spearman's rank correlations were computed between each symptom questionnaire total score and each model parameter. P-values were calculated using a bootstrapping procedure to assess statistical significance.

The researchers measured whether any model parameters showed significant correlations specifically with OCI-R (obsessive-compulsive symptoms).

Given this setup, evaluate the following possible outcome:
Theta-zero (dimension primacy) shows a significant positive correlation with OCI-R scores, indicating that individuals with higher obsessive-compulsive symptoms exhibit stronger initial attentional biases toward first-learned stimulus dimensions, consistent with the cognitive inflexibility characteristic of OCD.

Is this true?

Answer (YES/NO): YES